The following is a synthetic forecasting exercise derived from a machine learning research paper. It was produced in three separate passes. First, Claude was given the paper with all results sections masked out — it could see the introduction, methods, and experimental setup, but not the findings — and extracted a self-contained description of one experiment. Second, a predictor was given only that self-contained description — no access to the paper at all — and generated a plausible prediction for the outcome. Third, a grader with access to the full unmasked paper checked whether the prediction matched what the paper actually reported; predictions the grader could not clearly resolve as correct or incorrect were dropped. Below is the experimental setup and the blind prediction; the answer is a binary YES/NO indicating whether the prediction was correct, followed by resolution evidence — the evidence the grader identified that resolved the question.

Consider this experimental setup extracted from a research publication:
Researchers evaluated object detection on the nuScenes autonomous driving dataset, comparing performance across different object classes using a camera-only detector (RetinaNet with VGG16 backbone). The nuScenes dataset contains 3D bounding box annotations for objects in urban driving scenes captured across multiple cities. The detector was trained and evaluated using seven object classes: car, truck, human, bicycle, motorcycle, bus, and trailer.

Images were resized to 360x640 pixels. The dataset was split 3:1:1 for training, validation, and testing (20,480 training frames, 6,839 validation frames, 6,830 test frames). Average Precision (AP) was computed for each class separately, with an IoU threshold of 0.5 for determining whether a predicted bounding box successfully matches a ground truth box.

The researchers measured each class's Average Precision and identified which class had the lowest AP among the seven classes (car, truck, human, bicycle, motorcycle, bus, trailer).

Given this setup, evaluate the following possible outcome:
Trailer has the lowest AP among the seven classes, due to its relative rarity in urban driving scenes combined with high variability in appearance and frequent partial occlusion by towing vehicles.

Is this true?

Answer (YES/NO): YES